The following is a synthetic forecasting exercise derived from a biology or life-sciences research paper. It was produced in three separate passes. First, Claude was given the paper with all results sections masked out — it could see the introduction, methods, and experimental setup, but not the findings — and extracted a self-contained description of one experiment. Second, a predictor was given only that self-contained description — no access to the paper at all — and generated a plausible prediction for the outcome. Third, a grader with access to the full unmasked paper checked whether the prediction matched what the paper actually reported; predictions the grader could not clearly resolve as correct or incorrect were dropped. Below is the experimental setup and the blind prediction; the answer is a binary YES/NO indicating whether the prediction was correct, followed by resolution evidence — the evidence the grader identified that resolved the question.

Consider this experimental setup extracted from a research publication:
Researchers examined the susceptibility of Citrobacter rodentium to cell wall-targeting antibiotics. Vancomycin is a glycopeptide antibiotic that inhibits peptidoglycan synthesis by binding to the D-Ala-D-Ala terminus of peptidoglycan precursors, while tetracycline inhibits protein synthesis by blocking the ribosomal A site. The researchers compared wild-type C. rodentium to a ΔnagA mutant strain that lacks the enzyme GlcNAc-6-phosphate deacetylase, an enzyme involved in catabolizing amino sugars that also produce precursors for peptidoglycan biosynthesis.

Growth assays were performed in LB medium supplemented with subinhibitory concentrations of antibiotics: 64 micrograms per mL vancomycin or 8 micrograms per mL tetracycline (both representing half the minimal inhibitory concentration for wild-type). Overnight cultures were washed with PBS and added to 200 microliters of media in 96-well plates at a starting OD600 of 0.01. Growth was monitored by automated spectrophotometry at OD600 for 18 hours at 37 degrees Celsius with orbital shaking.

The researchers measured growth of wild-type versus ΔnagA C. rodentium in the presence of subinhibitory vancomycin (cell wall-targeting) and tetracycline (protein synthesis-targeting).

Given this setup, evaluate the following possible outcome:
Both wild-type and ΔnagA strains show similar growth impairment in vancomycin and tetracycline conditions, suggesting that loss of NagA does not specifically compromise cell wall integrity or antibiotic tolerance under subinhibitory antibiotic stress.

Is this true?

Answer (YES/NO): NO